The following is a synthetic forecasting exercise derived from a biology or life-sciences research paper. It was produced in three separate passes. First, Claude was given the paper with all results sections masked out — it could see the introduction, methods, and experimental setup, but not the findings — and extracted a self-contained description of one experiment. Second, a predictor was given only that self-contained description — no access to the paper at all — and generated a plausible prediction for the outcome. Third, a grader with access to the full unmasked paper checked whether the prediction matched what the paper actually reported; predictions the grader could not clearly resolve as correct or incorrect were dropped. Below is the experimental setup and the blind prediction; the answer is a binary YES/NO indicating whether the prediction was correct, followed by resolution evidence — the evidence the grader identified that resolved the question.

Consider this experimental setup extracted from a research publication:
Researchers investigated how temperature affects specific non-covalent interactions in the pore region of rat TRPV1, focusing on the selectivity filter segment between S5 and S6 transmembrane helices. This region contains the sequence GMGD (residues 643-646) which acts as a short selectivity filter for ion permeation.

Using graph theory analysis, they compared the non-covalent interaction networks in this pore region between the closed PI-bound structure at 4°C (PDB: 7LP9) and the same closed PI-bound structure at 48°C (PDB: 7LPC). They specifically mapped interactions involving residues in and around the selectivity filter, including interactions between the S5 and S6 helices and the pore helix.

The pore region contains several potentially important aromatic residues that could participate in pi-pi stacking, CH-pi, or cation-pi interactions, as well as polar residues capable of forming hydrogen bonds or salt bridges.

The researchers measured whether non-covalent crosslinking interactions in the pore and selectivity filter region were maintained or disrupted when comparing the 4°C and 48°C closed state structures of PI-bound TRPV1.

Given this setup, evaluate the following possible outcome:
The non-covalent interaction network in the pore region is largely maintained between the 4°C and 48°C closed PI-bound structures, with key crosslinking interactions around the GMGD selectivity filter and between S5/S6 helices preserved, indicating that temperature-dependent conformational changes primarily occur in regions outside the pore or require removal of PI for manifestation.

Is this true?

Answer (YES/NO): YES